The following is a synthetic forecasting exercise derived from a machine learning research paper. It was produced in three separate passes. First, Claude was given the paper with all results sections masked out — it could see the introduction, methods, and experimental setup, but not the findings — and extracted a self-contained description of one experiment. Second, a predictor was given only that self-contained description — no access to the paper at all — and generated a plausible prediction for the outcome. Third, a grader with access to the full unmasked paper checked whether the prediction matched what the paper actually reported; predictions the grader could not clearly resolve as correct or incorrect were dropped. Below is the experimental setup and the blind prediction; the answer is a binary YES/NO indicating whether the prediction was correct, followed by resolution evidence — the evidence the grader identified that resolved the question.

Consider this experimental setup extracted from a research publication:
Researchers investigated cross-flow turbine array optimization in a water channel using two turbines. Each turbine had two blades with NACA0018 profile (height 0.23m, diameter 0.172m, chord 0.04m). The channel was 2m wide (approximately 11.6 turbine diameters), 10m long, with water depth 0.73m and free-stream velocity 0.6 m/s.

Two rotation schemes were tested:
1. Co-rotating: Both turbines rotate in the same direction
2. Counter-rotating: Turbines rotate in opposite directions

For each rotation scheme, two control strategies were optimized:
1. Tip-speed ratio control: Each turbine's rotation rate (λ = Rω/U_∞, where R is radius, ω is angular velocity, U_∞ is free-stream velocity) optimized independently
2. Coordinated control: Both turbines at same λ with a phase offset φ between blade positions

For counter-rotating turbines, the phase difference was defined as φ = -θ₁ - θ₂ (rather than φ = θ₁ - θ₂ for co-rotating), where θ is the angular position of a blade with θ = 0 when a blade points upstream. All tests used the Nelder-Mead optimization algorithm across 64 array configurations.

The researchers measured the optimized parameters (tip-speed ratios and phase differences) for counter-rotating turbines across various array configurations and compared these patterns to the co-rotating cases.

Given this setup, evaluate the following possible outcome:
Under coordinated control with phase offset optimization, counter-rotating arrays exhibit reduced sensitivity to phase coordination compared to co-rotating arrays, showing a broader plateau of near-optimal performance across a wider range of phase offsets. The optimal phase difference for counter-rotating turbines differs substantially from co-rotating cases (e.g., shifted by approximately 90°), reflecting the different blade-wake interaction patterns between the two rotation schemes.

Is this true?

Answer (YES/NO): NO